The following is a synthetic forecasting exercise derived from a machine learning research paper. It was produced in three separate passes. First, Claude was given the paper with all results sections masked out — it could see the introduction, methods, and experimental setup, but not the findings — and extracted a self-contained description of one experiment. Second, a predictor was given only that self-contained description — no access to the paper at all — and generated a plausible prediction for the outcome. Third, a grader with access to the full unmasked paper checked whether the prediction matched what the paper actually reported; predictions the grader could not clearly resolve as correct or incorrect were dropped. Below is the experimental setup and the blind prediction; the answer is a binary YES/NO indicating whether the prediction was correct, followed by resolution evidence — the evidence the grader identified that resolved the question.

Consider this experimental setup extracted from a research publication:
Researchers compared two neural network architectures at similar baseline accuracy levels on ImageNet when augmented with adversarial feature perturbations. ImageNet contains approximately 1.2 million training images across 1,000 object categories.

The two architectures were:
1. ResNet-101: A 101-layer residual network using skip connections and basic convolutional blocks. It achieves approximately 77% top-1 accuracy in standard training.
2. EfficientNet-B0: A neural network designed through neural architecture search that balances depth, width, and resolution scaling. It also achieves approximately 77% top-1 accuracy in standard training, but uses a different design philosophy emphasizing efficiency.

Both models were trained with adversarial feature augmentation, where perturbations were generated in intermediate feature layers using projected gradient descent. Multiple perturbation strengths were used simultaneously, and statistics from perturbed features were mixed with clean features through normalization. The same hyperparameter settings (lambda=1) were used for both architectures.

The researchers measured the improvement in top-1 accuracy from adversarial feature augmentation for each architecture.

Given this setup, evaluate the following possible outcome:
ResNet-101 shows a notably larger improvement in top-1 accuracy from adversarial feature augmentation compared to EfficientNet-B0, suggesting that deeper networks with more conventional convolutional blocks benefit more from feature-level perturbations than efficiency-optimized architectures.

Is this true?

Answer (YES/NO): YES